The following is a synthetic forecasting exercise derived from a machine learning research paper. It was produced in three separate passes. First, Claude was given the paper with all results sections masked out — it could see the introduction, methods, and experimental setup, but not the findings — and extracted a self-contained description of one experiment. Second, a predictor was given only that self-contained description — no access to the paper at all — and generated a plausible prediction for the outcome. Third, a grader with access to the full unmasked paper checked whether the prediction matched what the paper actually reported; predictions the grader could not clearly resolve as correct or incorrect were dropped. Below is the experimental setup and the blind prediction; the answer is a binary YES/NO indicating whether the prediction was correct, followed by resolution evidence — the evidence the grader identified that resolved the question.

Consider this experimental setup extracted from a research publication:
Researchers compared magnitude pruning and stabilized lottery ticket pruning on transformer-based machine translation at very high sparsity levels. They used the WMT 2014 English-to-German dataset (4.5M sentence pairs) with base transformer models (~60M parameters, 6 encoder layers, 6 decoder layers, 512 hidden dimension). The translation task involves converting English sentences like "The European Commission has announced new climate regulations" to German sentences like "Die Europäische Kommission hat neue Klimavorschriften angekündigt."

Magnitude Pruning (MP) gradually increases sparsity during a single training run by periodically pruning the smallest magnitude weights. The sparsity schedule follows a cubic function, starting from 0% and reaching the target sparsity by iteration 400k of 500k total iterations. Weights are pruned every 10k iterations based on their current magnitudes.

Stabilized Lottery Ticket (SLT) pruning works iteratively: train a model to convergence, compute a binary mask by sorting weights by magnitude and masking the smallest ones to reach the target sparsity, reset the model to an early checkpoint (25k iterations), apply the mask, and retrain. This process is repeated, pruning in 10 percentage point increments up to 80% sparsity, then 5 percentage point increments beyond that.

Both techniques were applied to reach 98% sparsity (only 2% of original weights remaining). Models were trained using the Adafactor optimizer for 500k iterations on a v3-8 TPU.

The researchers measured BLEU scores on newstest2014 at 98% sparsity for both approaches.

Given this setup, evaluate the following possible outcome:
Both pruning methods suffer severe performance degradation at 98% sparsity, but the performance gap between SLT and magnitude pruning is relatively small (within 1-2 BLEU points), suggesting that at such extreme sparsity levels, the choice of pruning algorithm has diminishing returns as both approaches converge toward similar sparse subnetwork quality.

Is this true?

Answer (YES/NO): NO